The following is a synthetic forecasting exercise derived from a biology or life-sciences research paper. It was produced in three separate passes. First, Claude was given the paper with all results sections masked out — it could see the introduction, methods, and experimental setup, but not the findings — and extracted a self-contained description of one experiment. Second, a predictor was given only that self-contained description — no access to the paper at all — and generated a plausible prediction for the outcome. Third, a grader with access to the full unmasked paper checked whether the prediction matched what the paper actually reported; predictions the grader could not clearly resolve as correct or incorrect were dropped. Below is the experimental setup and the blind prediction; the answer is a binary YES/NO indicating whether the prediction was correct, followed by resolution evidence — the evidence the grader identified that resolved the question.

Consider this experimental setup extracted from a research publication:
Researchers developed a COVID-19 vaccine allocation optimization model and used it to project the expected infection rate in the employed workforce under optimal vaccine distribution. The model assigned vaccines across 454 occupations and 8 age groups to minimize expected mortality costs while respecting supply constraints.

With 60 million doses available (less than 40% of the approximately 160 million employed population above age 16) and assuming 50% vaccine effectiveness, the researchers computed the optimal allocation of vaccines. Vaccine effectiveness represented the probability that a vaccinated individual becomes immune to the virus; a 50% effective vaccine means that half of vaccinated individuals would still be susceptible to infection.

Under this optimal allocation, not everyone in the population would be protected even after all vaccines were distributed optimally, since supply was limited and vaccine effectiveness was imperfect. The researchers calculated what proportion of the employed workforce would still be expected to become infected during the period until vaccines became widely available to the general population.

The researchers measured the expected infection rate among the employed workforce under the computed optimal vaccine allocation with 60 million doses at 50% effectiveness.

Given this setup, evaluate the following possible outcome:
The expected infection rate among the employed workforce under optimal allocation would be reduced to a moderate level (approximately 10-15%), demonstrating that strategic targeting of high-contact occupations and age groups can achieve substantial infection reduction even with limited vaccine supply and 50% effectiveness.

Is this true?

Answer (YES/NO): NO